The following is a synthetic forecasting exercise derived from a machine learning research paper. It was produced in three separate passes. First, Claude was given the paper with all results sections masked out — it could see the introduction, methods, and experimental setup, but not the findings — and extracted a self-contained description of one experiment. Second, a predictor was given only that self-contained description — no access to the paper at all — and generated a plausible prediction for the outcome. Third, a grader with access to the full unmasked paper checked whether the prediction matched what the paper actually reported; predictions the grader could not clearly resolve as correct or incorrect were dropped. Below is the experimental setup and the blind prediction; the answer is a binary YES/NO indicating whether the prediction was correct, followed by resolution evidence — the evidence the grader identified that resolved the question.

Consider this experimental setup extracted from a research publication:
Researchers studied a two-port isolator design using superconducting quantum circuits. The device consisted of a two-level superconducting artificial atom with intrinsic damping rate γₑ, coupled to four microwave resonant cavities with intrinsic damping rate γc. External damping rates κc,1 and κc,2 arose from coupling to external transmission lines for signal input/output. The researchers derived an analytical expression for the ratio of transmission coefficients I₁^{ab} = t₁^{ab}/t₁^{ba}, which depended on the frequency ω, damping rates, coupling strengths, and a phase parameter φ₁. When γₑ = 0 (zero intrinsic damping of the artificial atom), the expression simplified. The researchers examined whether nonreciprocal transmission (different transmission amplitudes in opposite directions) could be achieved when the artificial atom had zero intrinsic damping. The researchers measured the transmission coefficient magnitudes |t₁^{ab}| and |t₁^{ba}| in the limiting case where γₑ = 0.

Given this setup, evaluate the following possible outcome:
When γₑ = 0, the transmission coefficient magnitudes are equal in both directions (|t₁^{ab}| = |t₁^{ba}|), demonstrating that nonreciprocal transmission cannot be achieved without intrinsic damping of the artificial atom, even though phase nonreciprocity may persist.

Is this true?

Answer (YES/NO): YES